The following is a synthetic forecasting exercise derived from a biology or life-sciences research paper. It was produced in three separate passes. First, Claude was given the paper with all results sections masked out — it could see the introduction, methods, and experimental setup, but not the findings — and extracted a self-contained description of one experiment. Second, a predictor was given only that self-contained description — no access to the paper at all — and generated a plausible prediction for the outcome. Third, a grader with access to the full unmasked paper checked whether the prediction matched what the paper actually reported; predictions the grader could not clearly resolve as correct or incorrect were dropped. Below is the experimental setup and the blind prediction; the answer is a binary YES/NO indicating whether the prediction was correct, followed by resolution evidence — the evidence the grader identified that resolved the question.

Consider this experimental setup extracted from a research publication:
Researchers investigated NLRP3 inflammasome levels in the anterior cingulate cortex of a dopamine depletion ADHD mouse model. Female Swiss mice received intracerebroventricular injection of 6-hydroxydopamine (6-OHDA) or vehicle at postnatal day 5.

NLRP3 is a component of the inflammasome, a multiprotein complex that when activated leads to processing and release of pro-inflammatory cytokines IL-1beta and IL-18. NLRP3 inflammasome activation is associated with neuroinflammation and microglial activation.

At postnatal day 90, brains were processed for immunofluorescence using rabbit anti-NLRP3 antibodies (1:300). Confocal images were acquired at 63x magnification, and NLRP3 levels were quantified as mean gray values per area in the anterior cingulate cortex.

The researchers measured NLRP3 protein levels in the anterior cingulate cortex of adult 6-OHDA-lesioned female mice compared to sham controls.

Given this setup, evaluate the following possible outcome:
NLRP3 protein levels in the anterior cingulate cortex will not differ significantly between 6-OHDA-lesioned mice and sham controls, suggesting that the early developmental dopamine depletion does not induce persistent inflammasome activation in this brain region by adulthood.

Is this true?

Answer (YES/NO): YES